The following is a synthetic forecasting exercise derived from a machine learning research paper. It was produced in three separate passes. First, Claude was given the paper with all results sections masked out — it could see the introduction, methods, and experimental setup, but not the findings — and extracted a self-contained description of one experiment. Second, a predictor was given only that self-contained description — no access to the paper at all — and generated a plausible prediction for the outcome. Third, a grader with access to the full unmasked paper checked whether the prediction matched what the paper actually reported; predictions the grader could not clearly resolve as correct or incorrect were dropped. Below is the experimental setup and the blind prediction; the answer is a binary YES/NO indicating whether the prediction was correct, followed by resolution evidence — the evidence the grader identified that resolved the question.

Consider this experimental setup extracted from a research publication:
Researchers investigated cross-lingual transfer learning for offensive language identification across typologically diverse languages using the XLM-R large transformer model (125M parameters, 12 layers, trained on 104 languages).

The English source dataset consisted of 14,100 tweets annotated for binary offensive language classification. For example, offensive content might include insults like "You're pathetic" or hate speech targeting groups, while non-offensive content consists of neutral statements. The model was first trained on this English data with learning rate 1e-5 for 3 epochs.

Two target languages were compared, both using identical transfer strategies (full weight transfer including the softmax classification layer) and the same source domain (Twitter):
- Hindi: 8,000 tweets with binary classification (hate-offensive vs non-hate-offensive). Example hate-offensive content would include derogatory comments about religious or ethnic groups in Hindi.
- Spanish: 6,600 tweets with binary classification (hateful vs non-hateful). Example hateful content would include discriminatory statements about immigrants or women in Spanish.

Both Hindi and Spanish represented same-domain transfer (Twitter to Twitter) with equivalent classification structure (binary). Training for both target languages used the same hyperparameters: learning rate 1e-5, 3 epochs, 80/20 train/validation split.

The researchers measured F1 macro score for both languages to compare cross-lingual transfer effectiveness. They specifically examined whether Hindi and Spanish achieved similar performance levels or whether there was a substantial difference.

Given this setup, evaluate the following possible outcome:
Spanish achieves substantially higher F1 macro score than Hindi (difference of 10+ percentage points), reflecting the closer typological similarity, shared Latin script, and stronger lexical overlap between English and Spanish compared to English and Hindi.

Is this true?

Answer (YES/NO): NO